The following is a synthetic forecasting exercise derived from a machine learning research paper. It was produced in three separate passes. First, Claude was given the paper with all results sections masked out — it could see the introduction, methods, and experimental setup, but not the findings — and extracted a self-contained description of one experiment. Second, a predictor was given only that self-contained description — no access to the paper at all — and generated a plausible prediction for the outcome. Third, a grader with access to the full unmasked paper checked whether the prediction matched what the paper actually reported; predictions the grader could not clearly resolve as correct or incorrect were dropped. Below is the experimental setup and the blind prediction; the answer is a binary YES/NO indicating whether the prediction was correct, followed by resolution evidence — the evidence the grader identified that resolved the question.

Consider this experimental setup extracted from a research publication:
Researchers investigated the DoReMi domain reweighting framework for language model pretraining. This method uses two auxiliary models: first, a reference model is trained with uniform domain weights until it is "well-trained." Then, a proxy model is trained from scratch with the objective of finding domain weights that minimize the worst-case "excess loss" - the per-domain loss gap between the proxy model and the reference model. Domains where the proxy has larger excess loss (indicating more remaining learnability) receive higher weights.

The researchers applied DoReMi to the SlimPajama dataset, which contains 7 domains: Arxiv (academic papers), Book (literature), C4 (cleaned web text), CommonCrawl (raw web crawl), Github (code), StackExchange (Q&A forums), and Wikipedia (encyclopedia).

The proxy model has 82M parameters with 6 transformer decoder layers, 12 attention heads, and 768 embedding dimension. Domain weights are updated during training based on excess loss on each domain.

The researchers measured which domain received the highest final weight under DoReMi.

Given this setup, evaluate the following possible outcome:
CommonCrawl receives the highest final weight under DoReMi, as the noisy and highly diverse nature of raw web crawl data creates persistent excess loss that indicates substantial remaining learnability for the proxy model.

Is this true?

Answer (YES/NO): NO